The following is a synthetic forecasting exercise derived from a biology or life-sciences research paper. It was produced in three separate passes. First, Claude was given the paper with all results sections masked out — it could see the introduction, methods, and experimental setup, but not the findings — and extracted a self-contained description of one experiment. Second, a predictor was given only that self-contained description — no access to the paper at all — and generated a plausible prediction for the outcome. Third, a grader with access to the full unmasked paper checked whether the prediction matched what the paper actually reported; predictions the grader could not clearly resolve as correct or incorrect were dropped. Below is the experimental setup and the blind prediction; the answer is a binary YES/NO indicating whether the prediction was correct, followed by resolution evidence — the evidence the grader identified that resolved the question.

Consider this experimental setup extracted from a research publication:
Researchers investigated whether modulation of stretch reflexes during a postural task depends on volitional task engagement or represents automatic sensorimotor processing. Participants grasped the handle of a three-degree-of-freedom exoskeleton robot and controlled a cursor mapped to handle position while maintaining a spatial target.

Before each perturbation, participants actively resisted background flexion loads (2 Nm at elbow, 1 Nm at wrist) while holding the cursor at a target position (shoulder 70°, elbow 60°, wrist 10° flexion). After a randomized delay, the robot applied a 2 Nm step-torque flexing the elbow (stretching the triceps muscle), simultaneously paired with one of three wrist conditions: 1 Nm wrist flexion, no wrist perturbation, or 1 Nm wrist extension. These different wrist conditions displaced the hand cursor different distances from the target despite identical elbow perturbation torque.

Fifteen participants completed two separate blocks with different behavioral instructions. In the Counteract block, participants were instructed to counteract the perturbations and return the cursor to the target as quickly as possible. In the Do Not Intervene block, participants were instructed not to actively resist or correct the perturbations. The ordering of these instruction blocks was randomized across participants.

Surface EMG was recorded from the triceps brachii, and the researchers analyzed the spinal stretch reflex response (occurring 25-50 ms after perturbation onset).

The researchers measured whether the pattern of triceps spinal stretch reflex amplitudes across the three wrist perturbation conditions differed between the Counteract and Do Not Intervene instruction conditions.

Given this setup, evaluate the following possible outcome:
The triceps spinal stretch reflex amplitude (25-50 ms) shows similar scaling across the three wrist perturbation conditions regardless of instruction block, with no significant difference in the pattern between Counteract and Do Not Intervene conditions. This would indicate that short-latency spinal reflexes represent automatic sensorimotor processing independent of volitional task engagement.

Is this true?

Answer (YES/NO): YES